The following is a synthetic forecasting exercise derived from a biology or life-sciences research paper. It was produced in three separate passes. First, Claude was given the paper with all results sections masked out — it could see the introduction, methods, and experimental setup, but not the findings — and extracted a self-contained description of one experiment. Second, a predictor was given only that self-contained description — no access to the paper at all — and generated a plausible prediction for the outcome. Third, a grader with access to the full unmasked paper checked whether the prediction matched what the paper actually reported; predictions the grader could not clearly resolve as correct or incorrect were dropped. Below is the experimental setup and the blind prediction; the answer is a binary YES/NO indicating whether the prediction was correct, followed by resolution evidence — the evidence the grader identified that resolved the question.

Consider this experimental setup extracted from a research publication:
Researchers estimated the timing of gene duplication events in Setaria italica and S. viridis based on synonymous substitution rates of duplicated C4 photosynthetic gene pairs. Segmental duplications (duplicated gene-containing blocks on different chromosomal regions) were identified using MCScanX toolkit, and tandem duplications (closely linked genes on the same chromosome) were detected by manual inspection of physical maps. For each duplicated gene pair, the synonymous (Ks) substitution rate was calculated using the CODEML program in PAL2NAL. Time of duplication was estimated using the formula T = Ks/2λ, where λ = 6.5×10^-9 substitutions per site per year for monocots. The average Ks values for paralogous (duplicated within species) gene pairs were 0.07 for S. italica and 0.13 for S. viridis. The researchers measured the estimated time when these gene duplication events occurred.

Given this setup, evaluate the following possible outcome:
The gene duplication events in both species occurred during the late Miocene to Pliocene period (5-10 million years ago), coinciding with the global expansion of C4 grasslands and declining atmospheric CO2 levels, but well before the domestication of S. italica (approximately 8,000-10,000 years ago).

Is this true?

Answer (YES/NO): NO